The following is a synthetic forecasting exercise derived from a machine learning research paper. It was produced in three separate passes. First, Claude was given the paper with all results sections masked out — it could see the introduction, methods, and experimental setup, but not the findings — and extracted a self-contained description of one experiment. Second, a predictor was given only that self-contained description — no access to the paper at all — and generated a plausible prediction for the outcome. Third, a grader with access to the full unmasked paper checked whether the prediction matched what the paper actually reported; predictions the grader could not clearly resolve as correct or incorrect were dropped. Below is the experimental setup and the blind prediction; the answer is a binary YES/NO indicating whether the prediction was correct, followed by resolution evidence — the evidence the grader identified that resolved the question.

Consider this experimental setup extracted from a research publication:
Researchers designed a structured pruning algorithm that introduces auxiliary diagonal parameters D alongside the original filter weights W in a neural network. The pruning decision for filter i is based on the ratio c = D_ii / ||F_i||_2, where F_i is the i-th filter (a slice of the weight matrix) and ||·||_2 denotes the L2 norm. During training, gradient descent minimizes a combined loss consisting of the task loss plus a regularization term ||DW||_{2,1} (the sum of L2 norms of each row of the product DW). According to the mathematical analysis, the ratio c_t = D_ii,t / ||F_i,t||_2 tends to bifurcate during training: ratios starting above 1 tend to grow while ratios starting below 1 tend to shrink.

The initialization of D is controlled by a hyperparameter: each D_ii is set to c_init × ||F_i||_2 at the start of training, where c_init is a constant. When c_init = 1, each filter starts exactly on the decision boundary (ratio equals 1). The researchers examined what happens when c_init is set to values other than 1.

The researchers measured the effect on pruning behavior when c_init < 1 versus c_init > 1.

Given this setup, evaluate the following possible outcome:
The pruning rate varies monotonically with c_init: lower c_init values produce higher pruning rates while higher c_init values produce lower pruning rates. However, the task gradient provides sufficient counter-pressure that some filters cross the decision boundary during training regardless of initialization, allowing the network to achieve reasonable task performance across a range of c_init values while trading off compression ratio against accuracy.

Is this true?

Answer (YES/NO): NO